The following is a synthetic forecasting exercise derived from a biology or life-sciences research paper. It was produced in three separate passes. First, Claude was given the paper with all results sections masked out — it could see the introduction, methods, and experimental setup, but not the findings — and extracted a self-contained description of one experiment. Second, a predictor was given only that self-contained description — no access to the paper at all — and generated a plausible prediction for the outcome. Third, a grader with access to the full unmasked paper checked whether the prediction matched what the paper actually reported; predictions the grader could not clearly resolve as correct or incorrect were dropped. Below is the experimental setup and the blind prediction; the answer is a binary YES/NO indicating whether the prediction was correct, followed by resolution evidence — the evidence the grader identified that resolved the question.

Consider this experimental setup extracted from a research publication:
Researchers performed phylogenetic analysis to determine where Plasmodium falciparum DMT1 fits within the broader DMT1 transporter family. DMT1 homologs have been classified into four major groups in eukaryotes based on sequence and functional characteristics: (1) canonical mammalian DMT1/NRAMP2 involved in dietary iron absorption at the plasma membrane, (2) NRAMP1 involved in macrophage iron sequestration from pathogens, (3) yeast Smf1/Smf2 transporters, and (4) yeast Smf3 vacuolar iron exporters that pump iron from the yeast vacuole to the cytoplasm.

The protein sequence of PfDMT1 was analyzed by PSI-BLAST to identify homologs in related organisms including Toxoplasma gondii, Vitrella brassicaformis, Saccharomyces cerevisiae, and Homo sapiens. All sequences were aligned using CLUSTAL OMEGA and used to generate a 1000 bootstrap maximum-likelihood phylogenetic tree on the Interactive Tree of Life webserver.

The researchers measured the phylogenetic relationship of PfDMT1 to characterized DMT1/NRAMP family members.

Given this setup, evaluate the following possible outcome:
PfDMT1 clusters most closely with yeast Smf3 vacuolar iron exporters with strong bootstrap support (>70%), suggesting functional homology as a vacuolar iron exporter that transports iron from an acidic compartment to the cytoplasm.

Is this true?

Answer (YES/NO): NO